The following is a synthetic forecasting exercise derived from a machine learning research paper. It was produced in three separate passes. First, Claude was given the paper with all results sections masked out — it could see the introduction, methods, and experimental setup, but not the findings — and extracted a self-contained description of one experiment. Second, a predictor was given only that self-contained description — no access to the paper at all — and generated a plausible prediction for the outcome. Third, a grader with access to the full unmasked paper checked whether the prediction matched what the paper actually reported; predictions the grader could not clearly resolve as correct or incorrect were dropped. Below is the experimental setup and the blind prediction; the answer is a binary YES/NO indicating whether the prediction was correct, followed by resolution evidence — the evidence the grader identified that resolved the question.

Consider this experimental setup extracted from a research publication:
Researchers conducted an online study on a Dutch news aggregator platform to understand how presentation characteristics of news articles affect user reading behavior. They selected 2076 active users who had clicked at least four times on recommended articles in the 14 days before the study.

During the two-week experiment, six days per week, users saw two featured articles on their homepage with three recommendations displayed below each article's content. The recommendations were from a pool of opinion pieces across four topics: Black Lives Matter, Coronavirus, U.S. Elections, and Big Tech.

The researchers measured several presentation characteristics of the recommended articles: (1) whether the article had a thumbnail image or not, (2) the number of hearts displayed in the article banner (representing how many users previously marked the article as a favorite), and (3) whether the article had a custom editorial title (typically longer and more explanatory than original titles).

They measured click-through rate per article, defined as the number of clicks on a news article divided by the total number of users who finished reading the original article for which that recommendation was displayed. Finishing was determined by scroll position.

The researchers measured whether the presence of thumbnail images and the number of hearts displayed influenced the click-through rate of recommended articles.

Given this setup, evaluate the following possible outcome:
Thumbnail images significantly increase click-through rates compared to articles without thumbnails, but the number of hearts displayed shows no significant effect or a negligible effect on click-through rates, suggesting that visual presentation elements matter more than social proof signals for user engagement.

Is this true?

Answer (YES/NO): NO